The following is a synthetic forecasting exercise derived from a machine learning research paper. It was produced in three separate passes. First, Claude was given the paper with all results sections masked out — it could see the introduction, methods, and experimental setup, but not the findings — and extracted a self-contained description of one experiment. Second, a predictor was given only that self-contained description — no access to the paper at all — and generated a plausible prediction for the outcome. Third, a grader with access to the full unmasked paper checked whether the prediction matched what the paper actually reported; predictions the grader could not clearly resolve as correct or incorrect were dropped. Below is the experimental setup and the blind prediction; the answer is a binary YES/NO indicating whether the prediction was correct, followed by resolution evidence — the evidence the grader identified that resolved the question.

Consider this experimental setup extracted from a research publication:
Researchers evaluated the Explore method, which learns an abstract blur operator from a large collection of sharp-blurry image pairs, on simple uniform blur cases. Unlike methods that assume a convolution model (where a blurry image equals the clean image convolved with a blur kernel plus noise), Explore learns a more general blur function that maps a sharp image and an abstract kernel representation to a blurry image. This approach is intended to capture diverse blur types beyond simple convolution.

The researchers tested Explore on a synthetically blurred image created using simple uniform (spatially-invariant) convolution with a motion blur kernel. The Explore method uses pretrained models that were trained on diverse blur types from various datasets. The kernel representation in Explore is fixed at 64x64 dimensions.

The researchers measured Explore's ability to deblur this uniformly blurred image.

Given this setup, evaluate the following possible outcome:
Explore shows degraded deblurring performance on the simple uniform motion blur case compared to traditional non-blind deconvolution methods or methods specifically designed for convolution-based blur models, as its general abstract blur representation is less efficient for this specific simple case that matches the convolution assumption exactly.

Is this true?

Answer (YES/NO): YES